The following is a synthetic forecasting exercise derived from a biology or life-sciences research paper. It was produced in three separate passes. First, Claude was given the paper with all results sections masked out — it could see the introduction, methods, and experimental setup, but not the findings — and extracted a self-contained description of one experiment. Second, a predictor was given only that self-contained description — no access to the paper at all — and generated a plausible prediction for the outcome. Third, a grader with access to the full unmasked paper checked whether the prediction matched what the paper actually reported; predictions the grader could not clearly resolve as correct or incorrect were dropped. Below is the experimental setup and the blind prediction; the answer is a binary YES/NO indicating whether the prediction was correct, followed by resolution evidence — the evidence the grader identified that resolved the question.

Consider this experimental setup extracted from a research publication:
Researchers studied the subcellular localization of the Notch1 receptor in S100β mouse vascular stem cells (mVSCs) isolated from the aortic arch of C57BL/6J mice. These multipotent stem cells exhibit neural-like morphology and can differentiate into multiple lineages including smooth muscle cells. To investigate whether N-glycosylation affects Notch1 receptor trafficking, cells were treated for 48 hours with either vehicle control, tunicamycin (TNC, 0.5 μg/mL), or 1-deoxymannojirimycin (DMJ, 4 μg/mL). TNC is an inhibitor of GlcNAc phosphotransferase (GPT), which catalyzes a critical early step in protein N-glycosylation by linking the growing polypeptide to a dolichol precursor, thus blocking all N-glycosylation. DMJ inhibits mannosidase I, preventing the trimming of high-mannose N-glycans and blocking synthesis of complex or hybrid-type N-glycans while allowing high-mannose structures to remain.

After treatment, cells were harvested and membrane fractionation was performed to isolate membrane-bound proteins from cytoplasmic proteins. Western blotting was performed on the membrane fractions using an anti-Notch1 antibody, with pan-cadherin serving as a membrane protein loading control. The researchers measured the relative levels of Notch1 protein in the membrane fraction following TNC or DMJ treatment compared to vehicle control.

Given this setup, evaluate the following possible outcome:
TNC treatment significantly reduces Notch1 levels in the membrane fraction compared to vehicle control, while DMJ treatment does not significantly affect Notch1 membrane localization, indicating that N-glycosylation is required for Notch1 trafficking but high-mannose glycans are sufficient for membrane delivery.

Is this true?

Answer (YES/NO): NO